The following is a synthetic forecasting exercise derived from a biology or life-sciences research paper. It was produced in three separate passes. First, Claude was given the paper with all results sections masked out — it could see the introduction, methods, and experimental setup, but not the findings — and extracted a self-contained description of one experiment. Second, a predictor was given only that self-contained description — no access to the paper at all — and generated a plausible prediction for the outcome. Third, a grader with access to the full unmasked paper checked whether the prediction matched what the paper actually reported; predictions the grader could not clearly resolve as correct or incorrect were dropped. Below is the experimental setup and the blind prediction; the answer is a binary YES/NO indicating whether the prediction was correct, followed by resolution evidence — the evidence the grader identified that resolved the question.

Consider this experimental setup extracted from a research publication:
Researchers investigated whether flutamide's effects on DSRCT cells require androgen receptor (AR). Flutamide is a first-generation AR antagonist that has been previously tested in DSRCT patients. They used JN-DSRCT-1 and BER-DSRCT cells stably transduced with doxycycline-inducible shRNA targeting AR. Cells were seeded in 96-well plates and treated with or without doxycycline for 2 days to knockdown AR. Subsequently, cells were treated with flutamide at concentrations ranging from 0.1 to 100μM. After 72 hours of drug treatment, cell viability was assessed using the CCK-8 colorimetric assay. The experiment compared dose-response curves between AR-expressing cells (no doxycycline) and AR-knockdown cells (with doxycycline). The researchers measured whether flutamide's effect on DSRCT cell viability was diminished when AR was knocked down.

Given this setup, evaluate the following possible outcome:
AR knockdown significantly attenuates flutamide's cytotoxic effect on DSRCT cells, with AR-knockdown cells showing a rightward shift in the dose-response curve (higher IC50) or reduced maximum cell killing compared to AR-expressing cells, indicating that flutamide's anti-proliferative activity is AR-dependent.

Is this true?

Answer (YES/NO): NO